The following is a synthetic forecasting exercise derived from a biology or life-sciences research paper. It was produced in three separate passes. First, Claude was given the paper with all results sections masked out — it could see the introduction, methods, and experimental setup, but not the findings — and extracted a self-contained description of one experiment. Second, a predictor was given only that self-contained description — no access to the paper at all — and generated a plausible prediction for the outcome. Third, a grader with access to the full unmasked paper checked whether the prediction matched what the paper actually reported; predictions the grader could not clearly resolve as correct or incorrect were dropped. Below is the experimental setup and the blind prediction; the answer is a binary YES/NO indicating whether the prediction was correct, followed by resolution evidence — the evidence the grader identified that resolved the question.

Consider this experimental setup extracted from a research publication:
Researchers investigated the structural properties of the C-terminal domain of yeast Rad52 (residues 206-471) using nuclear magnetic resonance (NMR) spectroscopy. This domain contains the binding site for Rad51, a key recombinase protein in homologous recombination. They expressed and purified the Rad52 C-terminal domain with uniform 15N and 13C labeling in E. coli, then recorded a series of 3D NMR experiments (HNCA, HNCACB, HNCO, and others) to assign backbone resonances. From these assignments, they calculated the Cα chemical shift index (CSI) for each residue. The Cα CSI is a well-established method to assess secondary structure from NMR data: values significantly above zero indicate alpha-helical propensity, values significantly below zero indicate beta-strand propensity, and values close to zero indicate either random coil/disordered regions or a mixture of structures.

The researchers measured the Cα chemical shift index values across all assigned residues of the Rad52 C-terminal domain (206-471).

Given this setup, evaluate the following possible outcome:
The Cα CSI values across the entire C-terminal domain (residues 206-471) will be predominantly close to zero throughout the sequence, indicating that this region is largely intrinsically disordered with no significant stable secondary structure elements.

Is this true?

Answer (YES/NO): YES